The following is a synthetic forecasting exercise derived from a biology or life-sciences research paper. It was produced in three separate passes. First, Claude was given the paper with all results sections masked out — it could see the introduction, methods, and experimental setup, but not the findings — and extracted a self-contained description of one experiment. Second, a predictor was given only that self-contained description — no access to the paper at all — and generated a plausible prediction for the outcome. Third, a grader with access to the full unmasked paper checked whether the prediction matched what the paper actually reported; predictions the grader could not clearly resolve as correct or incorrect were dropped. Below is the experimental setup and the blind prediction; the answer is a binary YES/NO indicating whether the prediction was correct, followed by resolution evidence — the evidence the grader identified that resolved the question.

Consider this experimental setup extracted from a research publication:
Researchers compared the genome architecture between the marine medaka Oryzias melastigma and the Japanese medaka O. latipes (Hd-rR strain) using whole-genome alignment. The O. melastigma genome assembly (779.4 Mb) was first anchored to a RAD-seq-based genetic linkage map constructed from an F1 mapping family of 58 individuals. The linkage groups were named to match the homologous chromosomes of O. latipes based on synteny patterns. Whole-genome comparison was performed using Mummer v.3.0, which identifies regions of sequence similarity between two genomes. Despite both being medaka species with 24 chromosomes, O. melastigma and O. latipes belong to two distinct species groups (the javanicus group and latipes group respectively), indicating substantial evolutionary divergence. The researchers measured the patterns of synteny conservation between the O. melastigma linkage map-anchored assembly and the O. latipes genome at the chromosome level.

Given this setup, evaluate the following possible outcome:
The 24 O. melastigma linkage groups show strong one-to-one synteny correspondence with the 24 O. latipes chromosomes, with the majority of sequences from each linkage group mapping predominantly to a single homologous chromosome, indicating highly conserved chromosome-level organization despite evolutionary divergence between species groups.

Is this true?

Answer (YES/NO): YES